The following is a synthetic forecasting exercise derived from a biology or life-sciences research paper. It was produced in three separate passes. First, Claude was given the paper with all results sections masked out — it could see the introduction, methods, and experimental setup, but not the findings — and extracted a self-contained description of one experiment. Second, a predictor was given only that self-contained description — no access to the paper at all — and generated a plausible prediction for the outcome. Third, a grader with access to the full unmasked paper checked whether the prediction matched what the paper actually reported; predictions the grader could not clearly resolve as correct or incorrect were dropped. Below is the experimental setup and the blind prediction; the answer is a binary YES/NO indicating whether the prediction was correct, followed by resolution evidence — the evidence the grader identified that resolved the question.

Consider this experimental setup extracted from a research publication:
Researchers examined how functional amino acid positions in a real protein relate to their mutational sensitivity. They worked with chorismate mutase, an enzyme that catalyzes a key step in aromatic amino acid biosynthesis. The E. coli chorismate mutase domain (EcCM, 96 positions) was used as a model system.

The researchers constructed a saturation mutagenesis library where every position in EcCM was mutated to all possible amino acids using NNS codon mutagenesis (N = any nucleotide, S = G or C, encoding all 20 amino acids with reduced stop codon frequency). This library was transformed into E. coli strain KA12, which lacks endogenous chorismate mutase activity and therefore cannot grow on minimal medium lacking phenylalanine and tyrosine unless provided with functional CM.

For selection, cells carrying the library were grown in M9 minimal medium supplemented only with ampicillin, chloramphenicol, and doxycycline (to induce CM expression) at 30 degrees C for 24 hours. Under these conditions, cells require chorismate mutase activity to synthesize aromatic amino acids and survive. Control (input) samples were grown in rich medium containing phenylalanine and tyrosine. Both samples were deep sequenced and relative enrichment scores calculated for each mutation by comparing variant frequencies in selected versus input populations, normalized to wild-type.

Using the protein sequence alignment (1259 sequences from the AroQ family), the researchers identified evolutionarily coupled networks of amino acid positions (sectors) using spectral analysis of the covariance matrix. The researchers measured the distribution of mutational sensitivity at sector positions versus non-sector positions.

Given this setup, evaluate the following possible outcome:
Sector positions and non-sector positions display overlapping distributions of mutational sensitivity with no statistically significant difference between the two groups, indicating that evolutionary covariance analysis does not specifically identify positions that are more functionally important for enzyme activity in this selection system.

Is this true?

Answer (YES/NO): NO